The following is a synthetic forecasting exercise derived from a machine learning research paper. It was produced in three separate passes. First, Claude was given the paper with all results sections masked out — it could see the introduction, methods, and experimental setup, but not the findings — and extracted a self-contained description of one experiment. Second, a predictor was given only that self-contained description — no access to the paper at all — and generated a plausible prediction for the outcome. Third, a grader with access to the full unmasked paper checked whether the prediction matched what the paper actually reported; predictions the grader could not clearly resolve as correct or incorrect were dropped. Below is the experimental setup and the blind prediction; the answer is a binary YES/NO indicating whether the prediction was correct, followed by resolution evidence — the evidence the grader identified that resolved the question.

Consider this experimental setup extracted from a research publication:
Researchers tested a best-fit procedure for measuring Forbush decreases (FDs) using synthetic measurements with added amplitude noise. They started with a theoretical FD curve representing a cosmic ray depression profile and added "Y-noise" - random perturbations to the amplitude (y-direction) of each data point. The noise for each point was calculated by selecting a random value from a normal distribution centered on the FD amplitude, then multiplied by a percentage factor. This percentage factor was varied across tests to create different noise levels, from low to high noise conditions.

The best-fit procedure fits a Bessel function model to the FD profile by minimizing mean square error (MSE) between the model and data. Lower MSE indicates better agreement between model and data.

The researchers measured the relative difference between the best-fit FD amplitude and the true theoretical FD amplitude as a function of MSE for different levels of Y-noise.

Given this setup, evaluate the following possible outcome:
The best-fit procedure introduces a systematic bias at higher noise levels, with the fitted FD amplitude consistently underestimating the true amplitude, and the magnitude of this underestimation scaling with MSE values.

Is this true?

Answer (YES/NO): NO